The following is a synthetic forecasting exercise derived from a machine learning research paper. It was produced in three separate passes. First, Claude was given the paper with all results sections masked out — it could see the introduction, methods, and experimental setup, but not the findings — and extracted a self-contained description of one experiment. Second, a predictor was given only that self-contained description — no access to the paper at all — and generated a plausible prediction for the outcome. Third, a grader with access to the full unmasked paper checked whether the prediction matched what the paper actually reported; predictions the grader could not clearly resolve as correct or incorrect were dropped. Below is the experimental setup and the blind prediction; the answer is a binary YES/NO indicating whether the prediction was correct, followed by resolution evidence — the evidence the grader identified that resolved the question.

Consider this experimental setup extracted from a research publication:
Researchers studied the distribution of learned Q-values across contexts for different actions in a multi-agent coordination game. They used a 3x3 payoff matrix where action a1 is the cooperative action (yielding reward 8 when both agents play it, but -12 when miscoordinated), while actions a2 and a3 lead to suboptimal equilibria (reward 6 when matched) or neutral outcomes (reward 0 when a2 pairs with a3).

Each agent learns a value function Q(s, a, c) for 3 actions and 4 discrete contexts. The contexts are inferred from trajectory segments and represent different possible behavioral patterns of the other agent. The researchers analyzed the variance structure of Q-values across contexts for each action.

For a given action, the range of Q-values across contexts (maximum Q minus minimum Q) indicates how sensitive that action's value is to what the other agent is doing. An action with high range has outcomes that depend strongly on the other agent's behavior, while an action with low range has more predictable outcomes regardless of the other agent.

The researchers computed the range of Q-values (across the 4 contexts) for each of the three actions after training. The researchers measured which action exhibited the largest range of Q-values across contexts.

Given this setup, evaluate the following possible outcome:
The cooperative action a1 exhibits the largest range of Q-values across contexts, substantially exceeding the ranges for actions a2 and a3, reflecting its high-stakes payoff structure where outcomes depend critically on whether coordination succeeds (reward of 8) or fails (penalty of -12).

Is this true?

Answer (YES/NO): NO